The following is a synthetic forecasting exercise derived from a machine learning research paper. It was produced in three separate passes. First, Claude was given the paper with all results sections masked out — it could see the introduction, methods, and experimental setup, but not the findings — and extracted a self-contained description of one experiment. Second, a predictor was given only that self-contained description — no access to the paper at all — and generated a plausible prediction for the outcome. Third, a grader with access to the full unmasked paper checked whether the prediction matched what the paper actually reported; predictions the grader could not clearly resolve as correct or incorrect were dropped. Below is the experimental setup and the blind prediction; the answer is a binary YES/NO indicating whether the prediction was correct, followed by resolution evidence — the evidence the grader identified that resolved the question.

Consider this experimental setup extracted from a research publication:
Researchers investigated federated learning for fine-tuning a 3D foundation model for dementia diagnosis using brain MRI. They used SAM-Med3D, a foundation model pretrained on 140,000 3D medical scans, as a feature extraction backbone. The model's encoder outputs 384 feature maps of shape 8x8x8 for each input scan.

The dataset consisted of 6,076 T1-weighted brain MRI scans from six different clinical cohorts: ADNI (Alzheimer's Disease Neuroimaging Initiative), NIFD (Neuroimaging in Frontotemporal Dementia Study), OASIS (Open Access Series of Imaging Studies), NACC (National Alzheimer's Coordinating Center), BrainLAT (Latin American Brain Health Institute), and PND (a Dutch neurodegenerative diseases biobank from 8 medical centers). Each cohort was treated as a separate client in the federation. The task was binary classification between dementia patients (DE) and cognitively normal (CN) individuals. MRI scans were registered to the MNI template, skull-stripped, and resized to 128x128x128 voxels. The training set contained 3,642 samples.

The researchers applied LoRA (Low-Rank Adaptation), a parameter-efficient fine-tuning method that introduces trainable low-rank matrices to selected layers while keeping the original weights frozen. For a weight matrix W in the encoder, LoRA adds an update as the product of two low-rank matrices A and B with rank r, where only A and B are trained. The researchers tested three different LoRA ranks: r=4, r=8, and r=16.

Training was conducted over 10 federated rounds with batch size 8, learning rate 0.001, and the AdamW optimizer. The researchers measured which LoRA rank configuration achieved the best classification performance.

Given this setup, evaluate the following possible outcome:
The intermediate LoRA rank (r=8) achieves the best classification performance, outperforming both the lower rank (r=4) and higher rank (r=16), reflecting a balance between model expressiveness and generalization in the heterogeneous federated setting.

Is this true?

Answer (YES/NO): YES